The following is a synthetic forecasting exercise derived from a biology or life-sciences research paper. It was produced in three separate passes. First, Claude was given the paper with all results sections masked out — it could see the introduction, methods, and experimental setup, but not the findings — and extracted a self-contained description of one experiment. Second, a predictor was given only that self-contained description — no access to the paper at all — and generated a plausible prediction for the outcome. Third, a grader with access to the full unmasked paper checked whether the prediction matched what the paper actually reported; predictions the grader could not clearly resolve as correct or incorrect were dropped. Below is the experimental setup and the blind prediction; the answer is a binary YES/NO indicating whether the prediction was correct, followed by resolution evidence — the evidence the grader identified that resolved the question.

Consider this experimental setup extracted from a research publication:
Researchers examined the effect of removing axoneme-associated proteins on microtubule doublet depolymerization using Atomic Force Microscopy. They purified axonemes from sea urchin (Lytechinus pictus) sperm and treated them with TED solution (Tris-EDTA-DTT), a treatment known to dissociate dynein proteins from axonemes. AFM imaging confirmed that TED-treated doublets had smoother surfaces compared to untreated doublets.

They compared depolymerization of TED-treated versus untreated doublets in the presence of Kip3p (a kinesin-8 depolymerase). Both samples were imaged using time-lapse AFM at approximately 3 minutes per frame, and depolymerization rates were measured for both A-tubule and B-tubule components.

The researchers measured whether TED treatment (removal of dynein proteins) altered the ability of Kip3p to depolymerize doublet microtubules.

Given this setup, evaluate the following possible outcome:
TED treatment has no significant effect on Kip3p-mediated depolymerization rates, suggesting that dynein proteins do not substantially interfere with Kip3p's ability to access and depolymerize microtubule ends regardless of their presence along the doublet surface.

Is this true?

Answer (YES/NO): NO